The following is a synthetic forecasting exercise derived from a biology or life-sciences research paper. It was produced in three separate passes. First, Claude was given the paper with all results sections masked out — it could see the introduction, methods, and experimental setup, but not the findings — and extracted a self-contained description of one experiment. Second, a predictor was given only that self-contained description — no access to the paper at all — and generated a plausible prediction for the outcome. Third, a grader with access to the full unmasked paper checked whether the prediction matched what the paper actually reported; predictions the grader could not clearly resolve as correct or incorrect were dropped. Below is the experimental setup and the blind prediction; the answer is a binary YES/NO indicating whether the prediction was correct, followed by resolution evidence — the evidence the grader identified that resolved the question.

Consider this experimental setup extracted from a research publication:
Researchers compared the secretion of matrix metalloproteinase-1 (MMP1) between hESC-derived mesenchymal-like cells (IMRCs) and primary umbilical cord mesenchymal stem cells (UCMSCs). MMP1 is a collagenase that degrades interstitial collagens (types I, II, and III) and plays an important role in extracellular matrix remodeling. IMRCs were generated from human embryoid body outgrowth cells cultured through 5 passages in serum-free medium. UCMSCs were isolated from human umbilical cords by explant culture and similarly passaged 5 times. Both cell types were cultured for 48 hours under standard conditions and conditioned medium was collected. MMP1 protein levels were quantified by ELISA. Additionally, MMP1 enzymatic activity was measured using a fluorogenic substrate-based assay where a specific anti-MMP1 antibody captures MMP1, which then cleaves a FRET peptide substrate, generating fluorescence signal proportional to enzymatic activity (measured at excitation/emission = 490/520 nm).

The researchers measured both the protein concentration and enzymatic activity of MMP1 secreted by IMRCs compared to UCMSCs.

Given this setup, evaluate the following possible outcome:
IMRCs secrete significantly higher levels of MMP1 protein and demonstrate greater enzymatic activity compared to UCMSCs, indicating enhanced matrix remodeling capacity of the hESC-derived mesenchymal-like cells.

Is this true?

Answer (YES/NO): YES